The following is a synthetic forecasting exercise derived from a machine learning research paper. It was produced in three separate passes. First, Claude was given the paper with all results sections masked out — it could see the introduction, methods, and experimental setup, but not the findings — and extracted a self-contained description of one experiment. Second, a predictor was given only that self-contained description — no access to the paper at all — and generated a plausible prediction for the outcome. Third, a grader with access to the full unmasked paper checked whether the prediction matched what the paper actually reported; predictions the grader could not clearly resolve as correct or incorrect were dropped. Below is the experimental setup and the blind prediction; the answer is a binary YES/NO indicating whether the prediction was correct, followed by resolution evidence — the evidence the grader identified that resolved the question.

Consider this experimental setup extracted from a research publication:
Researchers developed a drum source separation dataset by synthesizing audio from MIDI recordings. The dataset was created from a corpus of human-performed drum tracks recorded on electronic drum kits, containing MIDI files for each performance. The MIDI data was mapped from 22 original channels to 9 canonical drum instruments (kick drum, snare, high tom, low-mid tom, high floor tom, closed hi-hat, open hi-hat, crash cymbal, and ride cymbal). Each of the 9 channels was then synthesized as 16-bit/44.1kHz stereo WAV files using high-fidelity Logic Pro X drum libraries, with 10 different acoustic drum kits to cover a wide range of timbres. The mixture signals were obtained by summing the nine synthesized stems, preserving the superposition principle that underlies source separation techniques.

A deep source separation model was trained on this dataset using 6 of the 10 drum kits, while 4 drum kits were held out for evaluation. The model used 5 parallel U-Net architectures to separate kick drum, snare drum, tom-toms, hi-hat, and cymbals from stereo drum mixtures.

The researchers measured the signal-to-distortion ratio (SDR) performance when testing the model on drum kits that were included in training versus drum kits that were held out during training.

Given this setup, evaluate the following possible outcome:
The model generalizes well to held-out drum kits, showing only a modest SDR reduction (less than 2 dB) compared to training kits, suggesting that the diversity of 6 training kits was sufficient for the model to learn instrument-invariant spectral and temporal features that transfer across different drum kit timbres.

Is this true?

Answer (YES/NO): NO